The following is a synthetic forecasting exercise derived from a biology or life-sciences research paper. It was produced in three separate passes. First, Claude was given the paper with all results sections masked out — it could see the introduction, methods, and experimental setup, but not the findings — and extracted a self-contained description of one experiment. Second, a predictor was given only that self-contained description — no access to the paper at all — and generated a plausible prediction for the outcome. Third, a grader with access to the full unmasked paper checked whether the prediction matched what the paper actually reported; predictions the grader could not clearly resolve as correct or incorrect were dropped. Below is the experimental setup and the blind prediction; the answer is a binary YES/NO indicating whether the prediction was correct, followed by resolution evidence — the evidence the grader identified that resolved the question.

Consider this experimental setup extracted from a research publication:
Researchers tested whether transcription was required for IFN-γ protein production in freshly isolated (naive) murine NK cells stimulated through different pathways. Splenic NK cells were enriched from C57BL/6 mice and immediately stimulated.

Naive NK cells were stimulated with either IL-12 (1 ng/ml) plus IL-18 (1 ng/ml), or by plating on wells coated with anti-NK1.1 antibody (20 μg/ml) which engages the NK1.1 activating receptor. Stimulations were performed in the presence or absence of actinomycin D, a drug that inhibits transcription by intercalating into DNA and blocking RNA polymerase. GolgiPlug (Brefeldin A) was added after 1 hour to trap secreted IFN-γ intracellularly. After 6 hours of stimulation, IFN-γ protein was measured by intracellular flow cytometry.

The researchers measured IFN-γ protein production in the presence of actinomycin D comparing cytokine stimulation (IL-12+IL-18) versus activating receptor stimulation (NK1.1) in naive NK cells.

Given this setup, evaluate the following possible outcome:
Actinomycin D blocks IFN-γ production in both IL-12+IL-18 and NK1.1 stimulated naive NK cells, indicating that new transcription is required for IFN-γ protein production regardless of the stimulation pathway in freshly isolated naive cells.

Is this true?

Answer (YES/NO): NO